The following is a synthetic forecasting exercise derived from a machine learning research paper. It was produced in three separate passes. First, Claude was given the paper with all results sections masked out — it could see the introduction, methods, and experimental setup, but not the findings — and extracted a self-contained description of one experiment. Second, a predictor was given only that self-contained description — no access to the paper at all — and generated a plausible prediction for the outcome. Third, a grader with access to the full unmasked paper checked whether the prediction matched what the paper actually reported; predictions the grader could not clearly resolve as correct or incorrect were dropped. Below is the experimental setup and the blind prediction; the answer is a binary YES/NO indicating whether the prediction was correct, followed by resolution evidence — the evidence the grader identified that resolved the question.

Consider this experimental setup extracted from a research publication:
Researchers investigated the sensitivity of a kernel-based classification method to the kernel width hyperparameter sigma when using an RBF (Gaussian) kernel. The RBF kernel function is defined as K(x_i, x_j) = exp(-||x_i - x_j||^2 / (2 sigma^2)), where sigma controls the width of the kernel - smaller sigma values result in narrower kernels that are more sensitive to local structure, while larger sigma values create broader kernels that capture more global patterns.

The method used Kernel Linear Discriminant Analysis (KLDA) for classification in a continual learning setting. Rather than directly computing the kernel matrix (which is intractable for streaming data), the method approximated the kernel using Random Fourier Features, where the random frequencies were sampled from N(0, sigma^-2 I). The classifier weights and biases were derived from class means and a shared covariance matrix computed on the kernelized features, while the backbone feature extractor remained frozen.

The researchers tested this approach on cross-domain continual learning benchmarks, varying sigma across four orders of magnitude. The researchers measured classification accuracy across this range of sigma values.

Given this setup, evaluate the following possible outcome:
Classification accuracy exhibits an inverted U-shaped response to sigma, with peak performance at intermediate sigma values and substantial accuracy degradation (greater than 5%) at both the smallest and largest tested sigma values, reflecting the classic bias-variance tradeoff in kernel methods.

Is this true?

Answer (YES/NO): NO